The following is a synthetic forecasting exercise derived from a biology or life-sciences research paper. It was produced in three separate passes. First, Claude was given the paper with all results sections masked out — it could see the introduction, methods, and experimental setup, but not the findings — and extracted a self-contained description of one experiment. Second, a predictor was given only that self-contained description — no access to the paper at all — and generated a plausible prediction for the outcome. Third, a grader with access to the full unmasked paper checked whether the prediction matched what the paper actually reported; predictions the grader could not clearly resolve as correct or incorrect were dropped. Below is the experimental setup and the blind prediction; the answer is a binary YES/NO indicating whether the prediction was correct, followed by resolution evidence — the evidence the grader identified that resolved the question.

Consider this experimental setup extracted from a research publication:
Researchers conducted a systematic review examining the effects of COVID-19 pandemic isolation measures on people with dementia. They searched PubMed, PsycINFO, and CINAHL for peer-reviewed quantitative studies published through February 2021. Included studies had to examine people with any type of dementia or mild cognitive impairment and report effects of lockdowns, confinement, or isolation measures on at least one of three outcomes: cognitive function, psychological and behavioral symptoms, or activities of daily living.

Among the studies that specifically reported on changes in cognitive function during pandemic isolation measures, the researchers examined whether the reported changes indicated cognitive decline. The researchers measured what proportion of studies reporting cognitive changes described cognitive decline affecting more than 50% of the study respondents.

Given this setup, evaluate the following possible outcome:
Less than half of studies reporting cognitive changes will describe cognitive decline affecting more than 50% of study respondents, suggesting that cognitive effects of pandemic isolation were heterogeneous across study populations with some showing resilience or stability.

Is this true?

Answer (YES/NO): NO